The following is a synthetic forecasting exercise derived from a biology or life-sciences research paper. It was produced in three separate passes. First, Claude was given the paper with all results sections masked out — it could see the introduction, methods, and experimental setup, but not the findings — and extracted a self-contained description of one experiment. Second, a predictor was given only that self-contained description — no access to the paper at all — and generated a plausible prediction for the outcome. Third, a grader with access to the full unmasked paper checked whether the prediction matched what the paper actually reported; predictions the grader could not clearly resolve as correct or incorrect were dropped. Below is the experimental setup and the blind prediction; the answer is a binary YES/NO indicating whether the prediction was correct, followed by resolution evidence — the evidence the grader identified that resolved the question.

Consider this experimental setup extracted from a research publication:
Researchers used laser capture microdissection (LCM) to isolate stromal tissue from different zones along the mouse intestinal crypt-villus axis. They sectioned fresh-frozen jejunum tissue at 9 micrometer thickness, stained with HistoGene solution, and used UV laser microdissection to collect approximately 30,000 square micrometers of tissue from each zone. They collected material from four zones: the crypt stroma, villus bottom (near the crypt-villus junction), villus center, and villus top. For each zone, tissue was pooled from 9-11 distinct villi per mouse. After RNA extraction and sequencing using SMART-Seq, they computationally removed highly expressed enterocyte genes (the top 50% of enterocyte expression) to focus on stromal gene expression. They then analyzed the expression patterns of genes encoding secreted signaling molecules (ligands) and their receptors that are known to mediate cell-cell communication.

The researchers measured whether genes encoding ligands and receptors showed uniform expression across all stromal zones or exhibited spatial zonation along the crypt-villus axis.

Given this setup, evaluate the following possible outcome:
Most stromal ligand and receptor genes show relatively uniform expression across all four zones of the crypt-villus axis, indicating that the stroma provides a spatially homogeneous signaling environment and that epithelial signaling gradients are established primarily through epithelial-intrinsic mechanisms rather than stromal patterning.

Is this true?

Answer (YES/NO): NO